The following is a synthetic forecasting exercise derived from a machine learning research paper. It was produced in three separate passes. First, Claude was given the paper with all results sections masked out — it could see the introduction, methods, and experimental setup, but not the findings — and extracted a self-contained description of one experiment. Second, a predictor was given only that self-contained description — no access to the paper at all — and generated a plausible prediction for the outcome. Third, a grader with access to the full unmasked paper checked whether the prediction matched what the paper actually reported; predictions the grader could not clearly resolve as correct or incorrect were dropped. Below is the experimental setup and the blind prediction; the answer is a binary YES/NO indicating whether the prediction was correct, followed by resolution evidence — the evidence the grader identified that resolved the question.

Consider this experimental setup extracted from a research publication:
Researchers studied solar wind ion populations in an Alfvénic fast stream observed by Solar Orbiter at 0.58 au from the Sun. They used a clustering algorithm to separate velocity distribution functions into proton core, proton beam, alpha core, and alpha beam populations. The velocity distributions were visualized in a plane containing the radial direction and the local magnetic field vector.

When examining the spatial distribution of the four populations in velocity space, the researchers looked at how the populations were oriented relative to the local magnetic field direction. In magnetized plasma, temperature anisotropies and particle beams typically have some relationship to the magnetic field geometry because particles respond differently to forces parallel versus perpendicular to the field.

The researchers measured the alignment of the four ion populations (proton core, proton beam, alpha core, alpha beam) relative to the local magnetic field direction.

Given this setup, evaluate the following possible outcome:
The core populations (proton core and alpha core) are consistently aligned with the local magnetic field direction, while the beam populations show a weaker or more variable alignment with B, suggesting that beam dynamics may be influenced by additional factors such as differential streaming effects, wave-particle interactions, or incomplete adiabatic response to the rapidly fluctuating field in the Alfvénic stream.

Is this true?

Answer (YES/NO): NO